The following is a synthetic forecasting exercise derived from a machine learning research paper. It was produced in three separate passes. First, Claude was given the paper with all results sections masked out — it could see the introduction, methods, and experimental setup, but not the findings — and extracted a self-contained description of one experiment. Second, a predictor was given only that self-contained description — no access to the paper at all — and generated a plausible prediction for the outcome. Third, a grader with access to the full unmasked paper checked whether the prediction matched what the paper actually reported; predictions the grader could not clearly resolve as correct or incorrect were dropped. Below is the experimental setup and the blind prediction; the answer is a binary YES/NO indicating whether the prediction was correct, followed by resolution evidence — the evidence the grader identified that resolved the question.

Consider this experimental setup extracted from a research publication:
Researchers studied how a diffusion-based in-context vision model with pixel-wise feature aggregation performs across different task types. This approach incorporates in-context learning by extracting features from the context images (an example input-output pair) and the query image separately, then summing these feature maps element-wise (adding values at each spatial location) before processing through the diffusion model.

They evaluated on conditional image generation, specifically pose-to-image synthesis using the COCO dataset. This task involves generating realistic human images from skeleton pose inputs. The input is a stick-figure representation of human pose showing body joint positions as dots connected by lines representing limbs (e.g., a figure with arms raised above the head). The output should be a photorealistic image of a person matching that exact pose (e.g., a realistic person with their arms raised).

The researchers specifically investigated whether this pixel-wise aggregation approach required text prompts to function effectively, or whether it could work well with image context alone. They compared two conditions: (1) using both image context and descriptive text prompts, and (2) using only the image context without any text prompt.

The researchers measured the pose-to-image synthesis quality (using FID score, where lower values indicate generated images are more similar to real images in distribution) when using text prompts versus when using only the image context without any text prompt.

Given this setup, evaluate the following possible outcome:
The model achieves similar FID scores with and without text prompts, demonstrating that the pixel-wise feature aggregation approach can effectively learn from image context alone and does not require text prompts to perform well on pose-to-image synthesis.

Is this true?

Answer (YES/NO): NO